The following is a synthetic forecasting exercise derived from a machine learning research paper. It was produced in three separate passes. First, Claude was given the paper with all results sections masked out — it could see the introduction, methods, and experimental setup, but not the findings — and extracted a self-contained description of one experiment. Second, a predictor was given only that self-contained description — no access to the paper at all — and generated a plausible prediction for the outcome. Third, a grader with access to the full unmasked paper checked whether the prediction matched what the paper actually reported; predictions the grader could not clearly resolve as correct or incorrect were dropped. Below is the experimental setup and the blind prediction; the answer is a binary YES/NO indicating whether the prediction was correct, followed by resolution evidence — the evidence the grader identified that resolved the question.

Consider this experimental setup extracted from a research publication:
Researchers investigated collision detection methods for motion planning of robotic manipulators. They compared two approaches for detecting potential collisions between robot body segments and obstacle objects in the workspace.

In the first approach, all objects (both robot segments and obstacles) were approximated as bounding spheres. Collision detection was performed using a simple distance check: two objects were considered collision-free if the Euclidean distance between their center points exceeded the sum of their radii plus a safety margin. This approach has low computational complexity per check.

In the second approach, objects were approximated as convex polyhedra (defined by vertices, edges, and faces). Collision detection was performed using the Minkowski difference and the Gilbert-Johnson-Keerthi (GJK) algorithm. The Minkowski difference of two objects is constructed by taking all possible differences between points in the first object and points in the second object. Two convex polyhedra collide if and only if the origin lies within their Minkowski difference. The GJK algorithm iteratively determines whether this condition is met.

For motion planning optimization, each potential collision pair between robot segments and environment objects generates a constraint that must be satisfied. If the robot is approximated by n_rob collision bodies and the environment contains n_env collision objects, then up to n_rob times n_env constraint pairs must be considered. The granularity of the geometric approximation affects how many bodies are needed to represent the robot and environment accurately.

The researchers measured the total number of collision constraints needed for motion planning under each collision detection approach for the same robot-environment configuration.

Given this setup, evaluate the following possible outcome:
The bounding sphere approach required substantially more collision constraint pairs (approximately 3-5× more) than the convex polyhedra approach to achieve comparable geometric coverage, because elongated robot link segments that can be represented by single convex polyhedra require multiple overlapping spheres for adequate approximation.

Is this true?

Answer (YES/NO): NO